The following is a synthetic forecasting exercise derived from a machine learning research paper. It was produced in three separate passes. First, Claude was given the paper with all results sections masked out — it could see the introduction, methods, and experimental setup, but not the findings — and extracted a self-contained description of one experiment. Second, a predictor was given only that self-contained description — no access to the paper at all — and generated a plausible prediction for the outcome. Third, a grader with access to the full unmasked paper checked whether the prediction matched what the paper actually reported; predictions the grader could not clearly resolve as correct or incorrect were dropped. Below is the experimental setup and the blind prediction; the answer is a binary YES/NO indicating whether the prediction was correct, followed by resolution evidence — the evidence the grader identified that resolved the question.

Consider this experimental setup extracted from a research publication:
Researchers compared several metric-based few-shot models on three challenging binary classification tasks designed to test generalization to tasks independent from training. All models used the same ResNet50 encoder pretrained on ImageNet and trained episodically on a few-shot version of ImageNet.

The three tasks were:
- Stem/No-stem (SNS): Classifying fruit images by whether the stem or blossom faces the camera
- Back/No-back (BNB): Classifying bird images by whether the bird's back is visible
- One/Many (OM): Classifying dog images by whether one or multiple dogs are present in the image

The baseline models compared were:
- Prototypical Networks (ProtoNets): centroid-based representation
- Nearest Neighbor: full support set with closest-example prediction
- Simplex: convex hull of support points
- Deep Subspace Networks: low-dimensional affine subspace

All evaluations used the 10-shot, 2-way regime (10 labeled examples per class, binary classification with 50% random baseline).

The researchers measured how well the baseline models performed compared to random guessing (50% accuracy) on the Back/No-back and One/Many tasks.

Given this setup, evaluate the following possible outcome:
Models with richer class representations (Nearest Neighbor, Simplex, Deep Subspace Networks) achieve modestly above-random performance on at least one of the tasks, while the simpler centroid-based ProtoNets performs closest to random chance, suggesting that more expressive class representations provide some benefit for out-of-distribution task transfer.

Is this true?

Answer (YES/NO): NO